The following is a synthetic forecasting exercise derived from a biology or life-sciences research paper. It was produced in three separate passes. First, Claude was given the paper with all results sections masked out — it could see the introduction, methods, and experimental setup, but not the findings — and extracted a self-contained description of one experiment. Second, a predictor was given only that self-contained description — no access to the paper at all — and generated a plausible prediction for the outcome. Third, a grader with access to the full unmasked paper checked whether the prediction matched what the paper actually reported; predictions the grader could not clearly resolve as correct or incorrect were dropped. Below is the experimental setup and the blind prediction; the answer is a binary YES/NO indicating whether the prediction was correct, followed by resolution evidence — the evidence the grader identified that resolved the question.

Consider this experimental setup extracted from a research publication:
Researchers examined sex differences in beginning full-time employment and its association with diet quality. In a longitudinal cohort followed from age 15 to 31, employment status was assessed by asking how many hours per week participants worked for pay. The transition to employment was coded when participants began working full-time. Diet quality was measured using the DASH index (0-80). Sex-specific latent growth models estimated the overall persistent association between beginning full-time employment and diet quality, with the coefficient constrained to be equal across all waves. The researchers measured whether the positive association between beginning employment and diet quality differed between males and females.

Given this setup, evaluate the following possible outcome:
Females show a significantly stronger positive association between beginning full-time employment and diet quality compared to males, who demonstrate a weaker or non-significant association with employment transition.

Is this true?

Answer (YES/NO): NO